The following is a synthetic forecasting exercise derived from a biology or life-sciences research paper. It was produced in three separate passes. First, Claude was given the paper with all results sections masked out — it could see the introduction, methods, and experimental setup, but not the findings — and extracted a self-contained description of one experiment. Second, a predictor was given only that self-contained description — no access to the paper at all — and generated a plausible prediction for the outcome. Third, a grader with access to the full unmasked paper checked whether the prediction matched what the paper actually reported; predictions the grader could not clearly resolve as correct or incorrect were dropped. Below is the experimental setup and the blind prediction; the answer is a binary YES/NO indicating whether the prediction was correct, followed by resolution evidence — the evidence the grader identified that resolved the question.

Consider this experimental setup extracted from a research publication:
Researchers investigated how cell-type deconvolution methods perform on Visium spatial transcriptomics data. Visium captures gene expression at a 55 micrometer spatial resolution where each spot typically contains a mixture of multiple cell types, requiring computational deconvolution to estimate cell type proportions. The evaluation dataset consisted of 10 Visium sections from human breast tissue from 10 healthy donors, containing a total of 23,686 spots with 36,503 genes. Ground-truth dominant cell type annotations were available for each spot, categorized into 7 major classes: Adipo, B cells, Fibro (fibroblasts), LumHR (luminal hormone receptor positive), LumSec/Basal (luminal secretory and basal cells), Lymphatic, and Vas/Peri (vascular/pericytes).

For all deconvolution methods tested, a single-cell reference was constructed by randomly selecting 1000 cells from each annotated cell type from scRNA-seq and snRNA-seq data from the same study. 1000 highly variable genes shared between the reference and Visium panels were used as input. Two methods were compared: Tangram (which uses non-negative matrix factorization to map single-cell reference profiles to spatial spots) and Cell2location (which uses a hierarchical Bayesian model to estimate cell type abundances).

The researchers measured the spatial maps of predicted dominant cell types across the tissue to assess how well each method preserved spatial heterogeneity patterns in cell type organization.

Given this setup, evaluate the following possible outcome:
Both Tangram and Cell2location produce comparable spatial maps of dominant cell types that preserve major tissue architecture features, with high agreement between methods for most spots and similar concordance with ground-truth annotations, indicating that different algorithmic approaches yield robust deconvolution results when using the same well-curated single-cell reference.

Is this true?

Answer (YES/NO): NO